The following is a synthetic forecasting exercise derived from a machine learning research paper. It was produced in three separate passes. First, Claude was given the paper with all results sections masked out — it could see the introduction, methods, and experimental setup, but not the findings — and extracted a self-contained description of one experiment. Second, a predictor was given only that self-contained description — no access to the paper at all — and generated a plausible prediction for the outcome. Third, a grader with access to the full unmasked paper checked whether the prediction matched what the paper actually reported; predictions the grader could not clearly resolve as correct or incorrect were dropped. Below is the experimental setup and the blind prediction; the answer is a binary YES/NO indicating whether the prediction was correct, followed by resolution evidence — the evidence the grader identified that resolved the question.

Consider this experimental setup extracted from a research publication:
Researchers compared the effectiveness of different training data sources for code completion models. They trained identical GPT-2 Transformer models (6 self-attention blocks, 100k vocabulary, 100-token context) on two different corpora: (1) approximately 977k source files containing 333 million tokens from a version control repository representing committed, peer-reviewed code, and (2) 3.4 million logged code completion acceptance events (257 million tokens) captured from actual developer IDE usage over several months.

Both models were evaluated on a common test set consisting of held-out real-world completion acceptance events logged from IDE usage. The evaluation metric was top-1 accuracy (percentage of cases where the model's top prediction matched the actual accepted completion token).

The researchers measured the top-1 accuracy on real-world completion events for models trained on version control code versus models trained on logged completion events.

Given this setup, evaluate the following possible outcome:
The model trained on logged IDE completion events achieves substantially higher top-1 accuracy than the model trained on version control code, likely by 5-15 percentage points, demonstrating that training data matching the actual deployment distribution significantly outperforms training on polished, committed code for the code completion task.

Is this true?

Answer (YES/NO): YES